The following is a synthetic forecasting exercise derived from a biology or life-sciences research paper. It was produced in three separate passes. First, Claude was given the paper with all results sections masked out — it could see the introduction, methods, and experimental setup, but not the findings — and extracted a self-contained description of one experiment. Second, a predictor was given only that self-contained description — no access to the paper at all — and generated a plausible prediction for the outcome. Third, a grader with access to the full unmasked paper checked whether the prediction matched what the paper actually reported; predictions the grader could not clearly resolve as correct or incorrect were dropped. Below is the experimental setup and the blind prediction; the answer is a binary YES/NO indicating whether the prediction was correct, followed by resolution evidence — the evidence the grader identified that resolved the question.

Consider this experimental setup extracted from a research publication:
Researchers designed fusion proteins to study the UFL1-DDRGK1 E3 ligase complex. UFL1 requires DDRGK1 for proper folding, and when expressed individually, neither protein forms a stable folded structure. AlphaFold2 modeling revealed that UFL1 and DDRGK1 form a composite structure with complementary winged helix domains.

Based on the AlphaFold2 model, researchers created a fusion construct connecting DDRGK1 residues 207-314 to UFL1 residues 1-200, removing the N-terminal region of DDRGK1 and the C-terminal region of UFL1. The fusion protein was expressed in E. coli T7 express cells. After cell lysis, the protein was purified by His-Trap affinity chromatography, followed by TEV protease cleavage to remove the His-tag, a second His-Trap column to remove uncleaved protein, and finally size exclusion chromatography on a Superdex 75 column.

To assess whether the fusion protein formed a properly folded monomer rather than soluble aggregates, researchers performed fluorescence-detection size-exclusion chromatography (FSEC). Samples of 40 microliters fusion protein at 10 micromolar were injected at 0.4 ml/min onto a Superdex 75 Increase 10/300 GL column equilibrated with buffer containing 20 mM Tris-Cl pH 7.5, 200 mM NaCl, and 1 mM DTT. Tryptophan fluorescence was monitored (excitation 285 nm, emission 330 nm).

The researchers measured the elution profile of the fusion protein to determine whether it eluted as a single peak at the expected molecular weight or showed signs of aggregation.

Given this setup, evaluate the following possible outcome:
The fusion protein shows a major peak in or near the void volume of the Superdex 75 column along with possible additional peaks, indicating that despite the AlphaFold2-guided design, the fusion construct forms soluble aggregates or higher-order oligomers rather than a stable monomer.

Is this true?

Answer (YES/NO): NO